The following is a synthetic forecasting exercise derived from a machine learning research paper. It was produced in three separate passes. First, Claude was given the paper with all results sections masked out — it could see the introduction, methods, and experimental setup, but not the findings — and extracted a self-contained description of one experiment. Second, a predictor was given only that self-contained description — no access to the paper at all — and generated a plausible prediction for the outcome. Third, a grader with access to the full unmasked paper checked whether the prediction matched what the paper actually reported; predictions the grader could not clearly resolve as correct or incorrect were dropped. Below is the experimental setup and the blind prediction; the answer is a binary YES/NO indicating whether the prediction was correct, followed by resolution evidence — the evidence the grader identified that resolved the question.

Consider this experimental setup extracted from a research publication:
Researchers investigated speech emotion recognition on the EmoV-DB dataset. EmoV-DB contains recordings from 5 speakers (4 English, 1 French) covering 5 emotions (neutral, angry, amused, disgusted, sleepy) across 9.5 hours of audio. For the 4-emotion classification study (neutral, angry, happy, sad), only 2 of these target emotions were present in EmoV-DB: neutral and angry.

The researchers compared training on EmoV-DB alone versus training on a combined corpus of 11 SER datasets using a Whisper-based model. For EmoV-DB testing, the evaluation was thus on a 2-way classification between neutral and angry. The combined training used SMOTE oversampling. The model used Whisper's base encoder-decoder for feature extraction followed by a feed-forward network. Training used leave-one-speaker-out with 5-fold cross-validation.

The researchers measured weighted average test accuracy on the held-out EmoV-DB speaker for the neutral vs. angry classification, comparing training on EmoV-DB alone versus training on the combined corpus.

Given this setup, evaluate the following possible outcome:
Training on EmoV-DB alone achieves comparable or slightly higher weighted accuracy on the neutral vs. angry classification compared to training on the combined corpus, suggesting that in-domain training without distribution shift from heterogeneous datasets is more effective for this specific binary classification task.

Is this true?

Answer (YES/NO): NO